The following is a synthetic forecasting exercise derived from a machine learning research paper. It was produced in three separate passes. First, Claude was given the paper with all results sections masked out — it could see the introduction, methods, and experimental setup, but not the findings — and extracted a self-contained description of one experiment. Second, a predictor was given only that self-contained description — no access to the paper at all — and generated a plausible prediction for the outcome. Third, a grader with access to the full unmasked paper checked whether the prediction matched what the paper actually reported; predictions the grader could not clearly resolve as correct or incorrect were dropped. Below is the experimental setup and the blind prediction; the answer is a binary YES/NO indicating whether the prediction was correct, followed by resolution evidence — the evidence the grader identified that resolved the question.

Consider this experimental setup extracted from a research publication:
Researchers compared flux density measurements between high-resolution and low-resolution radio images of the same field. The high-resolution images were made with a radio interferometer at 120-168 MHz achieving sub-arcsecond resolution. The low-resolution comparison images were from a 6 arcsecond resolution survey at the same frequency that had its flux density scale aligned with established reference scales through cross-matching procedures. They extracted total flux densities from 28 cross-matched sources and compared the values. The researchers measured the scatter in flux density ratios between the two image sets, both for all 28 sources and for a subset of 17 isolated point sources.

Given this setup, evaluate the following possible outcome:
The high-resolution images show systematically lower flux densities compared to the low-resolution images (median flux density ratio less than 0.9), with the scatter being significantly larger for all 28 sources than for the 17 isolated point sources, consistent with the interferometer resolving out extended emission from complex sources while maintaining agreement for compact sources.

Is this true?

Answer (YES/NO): NO